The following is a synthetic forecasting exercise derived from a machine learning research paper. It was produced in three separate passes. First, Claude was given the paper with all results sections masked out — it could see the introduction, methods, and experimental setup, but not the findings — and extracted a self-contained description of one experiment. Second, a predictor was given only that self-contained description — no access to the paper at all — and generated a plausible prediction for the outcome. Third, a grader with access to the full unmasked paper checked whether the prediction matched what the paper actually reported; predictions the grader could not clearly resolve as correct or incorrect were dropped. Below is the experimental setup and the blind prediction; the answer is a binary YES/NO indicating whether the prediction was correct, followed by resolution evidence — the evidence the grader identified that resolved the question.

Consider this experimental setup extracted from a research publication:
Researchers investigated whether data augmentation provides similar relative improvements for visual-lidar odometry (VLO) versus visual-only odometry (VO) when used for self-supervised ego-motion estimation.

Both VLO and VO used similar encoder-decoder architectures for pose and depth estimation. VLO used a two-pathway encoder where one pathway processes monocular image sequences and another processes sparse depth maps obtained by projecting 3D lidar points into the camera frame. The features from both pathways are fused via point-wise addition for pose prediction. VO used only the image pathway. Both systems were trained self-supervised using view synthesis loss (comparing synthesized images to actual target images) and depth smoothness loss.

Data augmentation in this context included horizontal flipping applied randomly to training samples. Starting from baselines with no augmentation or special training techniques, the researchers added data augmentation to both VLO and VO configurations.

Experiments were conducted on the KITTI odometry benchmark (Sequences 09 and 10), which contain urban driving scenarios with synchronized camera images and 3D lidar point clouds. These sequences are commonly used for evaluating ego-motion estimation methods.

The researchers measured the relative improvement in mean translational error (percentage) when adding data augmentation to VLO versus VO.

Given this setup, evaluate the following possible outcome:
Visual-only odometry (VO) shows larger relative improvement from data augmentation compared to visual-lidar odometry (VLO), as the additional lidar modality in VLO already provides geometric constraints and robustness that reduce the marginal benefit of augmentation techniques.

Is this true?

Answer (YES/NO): YES